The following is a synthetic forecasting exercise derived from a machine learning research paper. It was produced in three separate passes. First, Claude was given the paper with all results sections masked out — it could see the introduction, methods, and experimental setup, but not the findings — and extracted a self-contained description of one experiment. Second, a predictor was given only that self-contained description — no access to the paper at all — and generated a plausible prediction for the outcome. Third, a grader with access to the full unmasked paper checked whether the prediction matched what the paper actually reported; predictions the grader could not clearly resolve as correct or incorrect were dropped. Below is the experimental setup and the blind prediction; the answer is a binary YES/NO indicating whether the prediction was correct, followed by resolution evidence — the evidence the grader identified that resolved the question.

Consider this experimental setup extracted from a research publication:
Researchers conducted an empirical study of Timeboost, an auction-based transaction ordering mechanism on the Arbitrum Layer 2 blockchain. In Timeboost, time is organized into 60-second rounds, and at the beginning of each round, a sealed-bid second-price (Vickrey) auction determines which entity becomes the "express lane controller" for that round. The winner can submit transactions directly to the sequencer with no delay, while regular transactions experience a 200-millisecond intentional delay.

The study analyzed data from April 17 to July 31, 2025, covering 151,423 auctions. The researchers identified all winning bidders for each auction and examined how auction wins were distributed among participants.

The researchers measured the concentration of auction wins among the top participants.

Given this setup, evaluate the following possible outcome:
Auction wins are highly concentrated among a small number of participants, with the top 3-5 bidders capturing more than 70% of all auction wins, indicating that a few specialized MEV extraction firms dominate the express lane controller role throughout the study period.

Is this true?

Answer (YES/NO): YES